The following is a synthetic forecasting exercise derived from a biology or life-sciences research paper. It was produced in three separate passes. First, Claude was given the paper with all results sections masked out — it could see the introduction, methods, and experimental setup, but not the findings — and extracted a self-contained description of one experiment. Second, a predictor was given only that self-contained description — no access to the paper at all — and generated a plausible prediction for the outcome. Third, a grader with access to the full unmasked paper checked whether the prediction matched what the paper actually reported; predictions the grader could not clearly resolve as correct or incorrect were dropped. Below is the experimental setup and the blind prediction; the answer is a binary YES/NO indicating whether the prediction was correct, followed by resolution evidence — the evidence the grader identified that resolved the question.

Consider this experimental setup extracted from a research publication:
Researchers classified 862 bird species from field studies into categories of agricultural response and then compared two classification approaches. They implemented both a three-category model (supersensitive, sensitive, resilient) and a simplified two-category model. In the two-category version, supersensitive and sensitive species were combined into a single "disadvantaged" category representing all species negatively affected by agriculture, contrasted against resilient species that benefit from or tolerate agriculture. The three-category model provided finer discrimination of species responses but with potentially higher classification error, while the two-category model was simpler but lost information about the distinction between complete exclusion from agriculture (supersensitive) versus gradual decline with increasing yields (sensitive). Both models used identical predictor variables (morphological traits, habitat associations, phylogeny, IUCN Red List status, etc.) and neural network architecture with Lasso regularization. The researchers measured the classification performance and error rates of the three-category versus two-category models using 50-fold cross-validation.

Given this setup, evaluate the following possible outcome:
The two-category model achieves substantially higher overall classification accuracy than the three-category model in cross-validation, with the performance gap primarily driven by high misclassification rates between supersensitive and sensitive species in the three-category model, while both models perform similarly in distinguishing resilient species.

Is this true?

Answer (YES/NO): NO